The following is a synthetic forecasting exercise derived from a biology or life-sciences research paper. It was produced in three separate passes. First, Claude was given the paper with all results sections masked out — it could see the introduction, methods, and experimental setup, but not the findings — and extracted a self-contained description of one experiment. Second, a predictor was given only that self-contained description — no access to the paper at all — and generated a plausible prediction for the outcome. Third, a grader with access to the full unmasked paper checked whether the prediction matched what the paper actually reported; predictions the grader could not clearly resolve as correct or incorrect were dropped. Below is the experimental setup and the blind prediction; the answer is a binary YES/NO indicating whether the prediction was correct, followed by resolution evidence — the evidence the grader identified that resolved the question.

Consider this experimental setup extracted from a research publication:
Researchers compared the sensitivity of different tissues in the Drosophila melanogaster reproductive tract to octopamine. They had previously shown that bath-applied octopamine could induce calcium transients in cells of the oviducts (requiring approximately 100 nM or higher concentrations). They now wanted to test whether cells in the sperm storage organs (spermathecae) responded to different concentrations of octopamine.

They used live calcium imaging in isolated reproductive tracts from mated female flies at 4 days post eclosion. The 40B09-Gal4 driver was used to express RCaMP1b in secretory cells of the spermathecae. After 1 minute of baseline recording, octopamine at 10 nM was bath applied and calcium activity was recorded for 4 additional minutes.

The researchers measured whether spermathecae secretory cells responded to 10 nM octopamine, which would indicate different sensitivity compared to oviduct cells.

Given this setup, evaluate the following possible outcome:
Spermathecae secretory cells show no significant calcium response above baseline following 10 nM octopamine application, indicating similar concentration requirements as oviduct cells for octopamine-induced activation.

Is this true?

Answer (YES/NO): NO